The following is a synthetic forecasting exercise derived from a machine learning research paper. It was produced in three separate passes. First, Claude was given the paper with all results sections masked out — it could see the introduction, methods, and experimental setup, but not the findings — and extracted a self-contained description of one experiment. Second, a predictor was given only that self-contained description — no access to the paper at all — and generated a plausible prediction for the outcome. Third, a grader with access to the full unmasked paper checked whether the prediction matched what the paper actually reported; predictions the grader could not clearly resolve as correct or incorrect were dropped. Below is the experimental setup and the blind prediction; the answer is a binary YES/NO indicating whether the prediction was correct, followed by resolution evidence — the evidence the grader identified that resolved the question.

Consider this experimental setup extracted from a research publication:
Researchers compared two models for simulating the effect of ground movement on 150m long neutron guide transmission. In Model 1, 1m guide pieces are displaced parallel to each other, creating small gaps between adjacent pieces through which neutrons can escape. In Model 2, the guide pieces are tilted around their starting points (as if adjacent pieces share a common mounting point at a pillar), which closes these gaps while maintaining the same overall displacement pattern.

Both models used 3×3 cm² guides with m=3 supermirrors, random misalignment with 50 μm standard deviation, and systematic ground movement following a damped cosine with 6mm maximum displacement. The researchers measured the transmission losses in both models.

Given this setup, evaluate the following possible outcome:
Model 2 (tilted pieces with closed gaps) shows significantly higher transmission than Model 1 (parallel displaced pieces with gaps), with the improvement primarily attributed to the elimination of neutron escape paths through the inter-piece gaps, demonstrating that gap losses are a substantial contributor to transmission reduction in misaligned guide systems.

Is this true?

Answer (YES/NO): YES